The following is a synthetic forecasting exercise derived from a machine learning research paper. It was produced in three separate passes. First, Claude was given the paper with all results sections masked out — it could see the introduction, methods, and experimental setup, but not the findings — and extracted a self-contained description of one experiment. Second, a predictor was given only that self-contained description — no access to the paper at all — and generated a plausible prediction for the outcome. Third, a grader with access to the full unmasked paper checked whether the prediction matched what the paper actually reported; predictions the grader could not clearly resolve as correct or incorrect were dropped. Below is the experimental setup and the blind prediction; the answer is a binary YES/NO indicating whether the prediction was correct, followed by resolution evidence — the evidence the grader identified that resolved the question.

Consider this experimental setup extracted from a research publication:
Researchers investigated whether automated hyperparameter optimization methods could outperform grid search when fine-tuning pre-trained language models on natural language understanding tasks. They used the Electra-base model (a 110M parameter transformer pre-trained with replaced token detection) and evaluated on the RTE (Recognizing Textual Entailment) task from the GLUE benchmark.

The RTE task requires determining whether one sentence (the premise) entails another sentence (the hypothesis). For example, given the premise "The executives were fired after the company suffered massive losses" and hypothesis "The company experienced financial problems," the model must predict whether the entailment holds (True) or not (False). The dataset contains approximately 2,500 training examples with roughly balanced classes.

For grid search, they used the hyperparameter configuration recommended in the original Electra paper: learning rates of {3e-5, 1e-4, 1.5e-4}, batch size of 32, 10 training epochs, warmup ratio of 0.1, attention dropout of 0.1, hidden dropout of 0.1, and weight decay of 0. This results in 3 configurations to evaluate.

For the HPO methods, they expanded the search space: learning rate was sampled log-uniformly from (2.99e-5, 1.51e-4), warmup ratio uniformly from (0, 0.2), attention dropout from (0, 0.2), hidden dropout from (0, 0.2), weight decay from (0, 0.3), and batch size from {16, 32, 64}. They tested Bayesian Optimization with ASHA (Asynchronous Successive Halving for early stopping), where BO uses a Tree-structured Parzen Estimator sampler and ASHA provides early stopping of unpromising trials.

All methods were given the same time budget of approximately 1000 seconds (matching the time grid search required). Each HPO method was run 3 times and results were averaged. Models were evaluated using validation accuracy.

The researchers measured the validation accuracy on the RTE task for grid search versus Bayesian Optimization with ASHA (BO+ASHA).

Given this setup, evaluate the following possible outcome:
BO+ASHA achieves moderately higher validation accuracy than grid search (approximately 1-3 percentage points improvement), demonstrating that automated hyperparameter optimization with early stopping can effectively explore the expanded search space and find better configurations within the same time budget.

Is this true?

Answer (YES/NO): NO